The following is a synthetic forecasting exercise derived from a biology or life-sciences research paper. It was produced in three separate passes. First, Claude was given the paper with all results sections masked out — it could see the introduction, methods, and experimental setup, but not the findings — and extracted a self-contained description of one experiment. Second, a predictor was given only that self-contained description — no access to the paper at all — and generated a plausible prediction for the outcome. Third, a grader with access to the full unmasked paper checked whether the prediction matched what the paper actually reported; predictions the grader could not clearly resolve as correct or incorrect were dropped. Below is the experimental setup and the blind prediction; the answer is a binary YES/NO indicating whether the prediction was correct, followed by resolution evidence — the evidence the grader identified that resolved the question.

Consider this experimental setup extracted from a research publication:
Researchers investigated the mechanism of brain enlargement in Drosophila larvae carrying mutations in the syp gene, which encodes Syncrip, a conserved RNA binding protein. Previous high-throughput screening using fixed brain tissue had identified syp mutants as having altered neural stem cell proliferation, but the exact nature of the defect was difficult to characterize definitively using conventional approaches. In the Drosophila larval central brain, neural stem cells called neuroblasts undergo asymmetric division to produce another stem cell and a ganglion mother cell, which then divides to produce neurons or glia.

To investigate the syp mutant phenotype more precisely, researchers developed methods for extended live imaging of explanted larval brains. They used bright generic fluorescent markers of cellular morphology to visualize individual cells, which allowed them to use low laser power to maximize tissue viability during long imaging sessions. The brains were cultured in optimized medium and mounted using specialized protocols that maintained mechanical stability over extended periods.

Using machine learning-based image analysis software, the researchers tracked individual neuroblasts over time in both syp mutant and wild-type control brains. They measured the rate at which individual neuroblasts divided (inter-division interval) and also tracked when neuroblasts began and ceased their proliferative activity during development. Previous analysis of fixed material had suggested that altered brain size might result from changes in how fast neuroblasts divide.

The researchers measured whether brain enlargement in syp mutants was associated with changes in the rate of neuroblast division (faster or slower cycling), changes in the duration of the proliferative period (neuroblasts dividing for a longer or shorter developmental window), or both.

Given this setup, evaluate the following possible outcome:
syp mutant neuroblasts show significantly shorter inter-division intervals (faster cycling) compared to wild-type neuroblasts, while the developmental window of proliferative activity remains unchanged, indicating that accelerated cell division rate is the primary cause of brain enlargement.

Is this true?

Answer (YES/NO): NO